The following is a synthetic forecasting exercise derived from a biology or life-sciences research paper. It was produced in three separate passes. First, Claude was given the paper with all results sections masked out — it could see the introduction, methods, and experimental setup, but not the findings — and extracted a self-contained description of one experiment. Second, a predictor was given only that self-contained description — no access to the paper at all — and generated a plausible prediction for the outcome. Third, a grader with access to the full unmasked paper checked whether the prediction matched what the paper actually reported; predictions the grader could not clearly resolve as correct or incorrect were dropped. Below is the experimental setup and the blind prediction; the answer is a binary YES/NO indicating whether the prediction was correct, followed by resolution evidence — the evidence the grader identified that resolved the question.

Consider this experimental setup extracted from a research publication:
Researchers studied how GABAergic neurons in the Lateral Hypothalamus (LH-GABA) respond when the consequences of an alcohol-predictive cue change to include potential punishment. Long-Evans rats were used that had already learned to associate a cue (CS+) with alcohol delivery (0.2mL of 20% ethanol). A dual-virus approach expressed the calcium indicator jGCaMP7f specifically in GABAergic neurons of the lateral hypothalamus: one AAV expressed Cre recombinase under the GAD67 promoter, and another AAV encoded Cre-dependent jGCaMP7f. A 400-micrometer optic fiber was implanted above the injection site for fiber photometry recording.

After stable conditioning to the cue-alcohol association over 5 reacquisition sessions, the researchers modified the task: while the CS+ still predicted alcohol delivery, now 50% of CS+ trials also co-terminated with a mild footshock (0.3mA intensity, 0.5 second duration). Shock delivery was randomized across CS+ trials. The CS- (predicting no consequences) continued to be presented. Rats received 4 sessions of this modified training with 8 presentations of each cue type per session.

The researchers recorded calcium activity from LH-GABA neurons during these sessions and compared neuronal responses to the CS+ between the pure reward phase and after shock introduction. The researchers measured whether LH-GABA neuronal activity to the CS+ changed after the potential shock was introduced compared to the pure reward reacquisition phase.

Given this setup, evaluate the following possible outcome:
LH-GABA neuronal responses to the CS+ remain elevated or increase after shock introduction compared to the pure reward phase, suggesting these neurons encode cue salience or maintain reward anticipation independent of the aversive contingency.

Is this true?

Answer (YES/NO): YES